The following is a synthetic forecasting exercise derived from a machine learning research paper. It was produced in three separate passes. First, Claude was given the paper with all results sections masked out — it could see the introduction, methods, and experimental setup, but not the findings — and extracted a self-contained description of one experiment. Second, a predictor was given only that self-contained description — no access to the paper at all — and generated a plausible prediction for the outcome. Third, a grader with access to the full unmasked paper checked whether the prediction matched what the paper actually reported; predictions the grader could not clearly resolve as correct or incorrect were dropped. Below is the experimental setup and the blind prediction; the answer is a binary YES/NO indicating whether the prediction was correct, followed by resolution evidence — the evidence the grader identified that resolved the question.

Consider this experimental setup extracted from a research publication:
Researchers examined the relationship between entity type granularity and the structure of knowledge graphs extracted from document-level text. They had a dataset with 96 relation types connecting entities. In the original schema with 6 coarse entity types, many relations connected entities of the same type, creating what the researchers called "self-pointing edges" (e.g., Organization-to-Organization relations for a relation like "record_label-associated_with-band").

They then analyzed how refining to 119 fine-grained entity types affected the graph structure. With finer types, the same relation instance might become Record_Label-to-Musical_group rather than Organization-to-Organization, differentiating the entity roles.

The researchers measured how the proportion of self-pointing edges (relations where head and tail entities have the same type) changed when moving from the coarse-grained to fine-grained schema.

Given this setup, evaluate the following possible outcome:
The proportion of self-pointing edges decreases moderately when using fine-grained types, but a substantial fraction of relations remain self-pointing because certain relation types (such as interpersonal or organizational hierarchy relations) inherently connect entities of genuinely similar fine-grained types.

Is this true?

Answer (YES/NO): NO